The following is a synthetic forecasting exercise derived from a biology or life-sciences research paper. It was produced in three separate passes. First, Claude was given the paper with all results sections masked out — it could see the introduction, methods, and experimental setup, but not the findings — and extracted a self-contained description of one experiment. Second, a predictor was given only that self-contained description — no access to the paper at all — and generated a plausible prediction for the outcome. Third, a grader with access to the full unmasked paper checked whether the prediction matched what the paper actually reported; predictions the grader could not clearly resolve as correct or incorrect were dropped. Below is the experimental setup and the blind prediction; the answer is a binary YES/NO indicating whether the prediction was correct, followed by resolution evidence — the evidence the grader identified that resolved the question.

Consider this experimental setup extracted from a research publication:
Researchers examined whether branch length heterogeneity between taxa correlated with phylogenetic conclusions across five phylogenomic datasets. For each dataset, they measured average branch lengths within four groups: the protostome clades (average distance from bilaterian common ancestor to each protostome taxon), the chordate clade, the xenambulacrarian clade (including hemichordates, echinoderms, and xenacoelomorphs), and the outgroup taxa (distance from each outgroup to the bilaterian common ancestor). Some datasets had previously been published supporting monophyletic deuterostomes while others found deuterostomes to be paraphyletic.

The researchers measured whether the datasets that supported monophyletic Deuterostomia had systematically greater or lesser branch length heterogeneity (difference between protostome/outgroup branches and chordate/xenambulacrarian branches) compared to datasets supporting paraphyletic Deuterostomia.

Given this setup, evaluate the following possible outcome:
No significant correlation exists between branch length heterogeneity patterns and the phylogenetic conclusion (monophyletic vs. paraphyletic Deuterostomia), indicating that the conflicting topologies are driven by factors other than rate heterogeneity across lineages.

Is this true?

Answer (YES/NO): NO